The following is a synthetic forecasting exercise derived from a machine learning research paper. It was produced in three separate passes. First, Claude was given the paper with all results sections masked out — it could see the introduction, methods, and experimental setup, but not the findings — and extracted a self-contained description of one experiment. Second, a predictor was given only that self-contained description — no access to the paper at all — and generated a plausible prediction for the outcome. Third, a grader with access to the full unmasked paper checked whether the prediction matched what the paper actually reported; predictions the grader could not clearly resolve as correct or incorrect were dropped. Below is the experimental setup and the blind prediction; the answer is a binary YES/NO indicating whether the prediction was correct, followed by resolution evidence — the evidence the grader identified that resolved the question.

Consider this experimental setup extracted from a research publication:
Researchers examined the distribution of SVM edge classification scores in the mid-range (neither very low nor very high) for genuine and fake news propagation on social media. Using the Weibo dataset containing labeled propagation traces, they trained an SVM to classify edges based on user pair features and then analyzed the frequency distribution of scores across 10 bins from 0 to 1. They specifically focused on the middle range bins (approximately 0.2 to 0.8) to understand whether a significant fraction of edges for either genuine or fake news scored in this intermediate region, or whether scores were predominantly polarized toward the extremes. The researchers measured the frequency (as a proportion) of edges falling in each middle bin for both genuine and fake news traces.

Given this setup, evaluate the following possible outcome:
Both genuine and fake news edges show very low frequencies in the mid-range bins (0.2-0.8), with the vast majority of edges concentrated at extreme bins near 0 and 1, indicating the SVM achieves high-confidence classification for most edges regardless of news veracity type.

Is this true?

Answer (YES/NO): NO